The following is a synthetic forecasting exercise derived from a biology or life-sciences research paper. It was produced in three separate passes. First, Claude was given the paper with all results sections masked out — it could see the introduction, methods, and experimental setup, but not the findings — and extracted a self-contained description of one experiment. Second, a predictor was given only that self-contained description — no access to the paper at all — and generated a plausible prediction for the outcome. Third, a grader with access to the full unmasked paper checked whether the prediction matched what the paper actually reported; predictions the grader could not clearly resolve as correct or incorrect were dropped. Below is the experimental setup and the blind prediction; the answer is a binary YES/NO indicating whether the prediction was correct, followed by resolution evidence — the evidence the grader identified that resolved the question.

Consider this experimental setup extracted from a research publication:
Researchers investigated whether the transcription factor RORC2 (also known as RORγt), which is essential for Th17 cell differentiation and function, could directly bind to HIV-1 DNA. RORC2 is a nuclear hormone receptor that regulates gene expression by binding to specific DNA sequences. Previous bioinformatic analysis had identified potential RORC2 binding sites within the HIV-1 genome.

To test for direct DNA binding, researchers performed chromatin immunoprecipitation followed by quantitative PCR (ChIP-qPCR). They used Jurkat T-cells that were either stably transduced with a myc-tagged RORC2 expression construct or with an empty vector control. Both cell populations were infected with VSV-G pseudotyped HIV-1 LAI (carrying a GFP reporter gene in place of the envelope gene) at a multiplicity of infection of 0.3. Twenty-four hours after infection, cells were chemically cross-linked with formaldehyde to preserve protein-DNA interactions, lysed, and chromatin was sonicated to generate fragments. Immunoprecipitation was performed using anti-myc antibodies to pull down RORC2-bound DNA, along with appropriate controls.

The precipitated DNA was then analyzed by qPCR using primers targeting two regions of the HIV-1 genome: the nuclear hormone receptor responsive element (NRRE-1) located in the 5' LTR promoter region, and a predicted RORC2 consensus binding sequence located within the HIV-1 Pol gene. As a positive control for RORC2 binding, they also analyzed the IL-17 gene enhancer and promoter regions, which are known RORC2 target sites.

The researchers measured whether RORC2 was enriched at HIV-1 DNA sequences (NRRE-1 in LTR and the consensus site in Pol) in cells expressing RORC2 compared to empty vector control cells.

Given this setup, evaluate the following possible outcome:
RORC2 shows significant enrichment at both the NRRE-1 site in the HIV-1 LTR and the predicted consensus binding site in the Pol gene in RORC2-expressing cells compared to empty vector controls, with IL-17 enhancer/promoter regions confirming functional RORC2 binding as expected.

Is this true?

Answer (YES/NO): NO